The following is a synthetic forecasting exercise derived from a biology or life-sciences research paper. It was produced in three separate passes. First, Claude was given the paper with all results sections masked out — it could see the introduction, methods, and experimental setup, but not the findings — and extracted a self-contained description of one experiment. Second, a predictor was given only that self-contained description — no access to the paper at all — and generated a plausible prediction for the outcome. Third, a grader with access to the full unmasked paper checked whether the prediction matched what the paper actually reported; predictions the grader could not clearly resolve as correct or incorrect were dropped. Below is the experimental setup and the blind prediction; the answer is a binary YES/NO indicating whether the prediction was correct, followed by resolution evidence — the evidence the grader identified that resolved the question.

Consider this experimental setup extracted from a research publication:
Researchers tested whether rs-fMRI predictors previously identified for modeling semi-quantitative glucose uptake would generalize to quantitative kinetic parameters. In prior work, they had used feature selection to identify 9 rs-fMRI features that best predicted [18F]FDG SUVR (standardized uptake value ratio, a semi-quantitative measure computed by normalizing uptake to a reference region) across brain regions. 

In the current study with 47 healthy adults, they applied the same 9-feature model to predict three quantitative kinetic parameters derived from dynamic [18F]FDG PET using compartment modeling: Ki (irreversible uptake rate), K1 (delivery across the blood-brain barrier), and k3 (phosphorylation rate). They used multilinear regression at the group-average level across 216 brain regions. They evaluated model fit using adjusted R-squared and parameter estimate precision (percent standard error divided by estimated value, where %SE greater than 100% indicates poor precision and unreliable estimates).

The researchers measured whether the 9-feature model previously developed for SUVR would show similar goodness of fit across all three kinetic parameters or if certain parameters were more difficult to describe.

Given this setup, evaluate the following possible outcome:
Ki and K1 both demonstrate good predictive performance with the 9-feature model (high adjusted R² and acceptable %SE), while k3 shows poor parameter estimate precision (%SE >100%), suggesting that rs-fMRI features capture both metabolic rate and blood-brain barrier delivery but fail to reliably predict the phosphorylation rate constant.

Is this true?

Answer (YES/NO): NO